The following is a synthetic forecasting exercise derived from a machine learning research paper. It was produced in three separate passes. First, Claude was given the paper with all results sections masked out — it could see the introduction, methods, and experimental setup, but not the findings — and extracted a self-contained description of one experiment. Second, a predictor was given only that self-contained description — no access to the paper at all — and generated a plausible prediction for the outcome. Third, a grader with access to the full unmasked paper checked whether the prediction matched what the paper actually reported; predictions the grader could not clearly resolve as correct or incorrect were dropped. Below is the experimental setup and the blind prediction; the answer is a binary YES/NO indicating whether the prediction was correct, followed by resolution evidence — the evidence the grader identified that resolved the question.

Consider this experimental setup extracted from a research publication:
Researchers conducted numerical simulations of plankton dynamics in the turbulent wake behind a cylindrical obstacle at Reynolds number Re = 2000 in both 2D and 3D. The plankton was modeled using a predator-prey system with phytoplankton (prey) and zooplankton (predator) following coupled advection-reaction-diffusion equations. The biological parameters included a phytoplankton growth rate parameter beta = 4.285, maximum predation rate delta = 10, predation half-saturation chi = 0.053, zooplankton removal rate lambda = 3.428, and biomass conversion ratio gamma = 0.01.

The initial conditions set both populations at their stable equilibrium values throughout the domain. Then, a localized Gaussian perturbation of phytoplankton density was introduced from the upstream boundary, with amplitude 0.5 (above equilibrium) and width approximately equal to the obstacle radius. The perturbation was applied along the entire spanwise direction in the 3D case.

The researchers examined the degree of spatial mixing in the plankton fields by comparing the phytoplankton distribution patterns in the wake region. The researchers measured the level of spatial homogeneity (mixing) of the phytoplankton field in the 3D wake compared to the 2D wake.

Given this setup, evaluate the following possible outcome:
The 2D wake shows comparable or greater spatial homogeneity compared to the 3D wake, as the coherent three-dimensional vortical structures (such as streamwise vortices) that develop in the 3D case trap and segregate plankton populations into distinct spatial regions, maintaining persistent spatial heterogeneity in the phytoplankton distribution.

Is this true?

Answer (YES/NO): NO